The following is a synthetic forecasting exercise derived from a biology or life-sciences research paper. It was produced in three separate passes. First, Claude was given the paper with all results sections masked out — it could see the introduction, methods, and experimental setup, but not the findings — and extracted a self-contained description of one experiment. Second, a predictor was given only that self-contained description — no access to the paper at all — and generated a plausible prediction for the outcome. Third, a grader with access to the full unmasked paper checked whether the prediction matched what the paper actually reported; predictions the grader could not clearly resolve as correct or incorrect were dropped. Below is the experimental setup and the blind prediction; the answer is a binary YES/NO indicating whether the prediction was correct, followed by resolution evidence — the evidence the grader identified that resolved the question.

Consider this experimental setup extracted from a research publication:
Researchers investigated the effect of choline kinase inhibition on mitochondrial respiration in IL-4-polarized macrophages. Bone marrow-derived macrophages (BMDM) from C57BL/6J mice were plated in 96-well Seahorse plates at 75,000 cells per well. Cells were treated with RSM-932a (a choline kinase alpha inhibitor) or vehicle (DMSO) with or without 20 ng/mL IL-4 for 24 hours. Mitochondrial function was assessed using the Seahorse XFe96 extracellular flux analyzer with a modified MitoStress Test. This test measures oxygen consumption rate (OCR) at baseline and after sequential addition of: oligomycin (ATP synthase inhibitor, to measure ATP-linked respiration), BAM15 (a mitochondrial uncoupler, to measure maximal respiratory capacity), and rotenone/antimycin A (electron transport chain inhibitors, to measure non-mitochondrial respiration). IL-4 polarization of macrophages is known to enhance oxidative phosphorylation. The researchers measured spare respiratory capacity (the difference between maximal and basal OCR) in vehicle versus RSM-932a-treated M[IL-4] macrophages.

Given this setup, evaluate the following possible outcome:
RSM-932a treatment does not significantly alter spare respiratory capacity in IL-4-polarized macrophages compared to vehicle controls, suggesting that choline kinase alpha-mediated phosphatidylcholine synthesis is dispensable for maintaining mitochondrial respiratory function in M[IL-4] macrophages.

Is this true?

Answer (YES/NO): NO